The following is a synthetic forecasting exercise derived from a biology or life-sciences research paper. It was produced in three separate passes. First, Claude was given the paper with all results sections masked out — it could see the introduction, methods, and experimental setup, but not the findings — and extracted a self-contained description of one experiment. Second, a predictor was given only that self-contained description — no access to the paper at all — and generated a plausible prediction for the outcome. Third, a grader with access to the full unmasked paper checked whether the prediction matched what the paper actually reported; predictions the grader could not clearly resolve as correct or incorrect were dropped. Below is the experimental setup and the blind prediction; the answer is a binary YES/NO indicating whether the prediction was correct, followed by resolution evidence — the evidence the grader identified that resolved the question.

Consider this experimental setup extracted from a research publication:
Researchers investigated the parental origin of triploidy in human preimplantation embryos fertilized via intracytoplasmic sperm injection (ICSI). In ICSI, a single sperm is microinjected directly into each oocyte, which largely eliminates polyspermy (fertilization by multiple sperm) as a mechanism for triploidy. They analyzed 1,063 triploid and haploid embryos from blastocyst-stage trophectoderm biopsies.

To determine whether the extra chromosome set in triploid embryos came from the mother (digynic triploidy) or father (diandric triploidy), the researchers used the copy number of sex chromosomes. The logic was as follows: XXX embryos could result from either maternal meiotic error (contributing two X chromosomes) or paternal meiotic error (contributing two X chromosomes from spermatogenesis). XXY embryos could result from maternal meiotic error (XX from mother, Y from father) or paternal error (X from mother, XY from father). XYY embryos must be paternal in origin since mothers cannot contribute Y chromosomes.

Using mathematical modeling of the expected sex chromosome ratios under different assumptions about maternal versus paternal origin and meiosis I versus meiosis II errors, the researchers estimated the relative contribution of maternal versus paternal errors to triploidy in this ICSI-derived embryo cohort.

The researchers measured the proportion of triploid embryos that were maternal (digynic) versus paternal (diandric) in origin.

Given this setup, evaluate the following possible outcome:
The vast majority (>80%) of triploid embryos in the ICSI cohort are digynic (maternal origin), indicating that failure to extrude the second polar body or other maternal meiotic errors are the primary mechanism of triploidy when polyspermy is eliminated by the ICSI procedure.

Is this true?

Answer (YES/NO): YES